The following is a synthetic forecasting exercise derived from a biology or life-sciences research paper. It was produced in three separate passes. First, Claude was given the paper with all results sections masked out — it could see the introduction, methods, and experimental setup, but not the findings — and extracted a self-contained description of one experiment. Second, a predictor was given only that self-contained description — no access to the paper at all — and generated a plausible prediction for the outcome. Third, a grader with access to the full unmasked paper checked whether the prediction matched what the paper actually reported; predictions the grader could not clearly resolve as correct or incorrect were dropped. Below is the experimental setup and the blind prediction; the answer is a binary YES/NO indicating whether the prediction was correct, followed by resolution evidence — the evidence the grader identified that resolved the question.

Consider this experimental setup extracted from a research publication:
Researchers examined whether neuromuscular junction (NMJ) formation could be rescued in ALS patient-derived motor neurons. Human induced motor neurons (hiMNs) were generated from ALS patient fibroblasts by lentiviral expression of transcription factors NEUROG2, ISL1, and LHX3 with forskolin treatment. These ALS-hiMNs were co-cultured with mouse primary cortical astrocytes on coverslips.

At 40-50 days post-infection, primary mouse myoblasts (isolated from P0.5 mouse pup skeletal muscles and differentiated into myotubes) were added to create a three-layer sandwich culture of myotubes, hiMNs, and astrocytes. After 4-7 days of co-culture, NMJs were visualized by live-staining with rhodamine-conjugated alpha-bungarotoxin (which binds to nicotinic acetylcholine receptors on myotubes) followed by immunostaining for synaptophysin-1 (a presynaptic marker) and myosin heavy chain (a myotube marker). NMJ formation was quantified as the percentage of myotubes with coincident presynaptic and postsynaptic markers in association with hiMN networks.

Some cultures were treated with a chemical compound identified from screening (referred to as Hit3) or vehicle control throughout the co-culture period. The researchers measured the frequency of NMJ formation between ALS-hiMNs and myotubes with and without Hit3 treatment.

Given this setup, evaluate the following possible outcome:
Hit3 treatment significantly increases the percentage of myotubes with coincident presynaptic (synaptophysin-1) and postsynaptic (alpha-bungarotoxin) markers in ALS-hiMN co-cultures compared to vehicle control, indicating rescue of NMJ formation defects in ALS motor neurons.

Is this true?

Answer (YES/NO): YES